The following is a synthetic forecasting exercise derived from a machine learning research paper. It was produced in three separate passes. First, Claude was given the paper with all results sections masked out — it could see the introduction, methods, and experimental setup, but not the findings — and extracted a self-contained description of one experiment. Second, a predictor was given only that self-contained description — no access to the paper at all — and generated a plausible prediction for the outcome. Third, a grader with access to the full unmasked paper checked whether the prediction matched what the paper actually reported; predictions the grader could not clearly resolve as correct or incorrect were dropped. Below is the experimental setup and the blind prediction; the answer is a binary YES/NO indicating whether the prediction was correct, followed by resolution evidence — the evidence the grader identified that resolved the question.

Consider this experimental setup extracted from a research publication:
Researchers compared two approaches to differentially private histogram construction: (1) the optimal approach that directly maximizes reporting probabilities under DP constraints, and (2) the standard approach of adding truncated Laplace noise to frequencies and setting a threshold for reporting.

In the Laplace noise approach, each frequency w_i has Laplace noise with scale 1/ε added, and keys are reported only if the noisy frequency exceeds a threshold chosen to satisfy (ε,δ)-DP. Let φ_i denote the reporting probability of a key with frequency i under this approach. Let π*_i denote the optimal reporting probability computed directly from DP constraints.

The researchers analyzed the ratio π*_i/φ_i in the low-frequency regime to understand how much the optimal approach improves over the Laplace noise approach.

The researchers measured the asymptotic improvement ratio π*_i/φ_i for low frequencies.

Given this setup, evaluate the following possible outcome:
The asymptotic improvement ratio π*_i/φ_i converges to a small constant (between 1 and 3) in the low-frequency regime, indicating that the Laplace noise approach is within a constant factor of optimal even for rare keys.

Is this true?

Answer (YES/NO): NO